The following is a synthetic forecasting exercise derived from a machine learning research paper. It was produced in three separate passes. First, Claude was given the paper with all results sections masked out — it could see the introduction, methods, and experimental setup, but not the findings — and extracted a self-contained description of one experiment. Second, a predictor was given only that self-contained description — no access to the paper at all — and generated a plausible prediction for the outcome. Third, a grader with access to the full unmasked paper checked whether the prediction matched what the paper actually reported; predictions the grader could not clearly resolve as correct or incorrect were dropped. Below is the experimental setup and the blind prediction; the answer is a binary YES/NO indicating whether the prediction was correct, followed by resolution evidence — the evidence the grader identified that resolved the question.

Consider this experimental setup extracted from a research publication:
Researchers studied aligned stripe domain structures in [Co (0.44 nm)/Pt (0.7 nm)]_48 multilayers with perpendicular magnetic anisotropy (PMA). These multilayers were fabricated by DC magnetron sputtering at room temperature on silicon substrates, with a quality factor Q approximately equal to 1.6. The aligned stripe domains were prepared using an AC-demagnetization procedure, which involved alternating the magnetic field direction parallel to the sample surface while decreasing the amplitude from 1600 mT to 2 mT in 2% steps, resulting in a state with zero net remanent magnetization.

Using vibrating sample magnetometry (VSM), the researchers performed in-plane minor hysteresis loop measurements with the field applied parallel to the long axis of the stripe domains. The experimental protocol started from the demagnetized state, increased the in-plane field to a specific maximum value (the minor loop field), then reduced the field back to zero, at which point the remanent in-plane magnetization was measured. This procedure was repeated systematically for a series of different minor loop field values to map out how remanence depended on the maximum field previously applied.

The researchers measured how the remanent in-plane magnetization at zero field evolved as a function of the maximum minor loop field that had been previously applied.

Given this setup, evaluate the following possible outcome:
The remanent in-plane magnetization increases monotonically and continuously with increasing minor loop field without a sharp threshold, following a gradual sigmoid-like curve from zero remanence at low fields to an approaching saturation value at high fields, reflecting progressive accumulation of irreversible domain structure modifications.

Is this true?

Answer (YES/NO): NO